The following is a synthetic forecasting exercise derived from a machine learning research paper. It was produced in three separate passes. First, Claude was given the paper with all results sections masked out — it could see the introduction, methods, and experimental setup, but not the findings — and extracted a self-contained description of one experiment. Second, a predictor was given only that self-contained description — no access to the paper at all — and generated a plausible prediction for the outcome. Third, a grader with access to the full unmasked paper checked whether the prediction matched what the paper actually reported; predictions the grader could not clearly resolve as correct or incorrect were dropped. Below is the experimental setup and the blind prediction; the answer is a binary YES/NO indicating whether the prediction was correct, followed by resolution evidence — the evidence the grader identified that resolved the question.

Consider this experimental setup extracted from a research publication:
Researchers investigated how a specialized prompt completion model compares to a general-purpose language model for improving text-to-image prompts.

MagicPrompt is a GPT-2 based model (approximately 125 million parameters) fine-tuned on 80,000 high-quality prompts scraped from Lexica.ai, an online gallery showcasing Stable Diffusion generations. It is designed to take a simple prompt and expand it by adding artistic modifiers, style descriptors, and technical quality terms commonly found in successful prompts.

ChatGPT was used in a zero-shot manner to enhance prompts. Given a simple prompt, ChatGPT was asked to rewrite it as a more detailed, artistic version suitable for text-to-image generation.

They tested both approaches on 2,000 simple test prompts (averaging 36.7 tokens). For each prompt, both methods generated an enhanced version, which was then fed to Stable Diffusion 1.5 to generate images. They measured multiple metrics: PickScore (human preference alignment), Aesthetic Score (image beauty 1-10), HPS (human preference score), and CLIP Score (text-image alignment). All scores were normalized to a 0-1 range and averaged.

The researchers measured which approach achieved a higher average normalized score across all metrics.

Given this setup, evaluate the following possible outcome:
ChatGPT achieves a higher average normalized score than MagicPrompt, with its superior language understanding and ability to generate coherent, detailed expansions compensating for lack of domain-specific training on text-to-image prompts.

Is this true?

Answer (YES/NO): YES